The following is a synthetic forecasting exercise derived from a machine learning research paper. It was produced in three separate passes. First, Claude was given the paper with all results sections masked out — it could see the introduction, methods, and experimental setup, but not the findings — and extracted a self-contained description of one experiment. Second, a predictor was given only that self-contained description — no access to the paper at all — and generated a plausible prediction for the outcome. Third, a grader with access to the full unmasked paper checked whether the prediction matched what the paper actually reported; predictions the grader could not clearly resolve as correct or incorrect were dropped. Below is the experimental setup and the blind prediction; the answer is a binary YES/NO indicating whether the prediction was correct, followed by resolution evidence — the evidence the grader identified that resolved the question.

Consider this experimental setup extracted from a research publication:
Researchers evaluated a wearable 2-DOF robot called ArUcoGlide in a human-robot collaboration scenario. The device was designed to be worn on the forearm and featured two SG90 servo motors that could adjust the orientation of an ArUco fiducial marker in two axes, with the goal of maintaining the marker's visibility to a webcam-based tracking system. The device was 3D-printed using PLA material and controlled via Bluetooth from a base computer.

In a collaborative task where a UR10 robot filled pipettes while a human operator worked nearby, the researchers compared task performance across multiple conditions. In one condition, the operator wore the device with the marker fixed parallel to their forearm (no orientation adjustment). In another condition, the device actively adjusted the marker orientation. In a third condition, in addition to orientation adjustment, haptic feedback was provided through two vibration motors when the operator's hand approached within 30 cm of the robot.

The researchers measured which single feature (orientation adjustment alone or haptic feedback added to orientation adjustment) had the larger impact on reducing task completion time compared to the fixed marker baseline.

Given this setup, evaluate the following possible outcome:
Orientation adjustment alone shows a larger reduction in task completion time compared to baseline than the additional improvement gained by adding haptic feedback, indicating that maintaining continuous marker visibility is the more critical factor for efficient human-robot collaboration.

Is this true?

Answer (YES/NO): YES